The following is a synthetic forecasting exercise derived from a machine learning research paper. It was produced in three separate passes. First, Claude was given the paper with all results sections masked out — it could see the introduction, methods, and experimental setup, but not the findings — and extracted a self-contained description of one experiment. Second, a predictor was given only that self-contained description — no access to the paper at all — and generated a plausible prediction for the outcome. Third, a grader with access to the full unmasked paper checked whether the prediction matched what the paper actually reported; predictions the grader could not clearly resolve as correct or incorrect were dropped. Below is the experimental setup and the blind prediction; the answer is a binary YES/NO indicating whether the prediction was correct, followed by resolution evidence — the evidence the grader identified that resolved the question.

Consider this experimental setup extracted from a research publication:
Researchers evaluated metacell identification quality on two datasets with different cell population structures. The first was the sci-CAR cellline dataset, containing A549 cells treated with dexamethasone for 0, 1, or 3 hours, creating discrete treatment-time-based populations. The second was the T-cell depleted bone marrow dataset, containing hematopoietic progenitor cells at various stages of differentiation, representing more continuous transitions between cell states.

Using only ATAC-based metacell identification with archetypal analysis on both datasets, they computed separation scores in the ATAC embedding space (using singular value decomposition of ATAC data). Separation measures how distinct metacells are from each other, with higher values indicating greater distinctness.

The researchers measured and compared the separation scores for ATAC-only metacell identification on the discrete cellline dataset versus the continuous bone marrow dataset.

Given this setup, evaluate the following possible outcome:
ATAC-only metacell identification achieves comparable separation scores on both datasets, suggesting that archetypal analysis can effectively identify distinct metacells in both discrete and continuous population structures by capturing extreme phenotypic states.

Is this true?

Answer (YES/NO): NO